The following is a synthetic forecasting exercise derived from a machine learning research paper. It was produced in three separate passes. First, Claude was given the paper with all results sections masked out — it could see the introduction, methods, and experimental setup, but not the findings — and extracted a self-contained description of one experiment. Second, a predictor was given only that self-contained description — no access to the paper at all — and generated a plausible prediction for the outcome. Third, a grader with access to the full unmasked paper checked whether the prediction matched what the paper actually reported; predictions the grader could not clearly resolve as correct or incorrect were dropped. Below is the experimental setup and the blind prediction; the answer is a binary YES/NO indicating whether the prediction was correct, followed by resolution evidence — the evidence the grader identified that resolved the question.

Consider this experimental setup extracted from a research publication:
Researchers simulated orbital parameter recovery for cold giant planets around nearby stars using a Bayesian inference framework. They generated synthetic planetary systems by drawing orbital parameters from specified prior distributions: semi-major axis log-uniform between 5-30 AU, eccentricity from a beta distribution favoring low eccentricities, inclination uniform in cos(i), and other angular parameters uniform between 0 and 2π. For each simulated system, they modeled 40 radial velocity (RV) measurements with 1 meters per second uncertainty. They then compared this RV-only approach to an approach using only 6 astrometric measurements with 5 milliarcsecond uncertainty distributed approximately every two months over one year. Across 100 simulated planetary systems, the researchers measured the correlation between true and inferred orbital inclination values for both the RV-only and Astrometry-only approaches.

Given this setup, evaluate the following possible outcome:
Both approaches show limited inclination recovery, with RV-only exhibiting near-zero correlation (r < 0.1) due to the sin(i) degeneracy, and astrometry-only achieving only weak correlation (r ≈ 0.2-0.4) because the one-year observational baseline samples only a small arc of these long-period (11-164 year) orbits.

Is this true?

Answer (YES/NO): NO